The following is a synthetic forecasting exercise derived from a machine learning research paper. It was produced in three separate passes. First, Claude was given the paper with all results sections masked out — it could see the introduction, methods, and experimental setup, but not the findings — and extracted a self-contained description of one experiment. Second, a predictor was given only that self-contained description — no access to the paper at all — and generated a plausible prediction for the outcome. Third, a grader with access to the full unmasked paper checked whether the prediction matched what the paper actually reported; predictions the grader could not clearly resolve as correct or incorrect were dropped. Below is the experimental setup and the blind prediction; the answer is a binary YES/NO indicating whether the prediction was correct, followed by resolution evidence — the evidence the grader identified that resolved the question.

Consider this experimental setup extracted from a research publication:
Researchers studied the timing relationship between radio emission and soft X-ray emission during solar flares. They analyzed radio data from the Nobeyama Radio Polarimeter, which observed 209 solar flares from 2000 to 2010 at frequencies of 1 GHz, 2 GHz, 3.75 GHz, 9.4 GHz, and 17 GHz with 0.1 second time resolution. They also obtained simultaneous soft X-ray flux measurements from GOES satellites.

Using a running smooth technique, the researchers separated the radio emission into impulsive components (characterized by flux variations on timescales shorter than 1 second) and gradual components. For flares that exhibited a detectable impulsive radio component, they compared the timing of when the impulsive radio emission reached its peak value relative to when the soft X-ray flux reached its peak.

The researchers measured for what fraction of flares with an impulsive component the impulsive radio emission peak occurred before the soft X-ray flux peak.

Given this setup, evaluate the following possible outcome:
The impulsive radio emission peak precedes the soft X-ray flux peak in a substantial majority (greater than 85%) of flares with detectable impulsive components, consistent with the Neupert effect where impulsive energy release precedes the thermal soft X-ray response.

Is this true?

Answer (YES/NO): NO